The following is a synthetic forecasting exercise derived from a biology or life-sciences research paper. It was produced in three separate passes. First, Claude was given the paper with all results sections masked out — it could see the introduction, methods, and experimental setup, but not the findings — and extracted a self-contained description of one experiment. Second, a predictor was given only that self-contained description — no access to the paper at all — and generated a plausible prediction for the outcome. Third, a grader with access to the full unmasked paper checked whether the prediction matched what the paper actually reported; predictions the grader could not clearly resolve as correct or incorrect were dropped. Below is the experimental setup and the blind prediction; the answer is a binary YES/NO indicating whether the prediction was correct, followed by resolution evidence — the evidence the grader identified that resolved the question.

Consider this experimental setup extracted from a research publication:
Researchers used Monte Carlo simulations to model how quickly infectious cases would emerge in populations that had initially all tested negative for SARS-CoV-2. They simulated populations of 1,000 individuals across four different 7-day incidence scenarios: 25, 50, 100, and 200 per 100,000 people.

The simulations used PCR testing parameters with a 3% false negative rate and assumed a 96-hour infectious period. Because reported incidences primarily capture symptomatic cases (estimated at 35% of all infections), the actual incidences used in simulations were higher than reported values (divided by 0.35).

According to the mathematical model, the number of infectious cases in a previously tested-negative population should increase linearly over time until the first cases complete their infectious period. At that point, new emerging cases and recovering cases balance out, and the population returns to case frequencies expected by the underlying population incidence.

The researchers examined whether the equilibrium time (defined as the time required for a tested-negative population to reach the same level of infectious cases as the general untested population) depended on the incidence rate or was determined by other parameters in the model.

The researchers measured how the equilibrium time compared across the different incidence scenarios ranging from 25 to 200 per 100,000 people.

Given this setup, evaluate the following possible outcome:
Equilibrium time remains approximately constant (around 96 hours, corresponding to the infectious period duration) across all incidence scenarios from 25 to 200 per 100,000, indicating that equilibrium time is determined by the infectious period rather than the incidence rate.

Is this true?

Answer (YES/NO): YES